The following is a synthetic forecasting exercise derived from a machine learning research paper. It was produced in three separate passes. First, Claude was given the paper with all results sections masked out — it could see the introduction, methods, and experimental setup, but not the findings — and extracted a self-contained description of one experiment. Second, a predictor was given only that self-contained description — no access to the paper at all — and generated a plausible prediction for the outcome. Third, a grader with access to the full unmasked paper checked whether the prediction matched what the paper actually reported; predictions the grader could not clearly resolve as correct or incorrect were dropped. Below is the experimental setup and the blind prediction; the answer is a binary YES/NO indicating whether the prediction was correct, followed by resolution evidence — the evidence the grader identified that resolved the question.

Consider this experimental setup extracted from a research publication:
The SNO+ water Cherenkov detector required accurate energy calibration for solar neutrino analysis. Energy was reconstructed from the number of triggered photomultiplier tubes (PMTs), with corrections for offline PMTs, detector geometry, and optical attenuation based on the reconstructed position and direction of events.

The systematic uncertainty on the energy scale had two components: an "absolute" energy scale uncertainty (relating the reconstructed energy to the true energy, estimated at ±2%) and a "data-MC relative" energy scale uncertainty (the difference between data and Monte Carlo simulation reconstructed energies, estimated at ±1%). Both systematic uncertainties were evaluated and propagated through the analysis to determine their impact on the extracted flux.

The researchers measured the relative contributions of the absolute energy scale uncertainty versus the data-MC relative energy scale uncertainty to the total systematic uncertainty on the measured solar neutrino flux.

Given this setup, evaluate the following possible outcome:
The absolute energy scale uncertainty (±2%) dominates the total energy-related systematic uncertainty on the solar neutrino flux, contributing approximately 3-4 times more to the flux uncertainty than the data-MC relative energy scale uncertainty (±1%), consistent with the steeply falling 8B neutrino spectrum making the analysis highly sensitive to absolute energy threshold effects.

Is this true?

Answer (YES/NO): NO